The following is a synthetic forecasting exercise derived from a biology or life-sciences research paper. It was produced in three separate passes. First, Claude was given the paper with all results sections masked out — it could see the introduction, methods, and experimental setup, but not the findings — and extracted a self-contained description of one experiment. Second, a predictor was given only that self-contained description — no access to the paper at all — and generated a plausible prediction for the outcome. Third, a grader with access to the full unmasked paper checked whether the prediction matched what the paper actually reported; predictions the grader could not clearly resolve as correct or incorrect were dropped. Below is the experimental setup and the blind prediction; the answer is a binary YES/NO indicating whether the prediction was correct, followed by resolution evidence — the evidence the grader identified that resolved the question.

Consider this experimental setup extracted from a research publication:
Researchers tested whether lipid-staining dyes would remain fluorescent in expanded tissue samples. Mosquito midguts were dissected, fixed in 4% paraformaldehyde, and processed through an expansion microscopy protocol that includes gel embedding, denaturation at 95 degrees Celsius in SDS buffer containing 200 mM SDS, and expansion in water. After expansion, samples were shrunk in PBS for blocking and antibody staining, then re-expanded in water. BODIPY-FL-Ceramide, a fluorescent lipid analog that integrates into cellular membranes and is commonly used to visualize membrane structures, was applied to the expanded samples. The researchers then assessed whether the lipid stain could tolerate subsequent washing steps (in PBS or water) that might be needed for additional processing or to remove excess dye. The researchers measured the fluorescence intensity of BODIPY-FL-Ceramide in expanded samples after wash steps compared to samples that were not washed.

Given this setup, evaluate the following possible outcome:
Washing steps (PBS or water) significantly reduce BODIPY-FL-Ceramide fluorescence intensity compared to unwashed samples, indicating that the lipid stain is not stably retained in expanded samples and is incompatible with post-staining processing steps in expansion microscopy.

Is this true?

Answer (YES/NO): YES